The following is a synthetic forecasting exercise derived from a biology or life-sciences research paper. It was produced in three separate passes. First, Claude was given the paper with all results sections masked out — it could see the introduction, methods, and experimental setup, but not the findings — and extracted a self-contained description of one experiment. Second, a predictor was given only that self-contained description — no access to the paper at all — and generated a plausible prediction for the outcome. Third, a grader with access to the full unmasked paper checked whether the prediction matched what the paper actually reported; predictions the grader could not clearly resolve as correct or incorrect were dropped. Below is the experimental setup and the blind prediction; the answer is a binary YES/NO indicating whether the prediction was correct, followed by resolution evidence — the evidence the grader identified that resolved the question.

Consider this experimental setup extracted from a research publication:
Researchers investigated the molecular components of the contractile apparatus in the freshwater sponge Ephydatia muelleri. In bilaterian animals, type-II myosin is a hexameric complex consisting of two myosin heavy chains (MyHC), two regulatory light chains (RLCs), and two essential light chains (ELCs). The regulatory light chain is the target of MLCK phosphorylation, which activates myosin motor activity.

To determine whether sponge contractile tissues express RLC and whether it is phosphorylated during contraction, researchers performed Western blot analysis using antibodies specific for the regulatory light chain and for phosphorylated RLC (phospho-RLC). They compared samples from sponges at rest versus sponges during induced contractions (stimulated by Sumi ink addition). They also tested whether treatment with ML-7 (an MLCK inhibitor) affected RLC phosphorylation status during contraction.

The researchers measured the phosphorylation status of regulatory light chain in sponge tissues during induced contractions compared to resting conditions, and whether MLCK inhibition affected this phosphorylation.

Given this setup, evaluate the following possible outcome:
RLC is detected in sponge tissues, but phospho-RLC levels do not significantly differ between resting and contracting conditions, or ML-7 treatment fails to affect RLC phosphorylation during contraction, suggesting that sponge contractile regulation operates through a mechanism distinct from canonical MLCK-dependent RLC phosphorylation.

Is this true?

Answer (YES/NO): NO